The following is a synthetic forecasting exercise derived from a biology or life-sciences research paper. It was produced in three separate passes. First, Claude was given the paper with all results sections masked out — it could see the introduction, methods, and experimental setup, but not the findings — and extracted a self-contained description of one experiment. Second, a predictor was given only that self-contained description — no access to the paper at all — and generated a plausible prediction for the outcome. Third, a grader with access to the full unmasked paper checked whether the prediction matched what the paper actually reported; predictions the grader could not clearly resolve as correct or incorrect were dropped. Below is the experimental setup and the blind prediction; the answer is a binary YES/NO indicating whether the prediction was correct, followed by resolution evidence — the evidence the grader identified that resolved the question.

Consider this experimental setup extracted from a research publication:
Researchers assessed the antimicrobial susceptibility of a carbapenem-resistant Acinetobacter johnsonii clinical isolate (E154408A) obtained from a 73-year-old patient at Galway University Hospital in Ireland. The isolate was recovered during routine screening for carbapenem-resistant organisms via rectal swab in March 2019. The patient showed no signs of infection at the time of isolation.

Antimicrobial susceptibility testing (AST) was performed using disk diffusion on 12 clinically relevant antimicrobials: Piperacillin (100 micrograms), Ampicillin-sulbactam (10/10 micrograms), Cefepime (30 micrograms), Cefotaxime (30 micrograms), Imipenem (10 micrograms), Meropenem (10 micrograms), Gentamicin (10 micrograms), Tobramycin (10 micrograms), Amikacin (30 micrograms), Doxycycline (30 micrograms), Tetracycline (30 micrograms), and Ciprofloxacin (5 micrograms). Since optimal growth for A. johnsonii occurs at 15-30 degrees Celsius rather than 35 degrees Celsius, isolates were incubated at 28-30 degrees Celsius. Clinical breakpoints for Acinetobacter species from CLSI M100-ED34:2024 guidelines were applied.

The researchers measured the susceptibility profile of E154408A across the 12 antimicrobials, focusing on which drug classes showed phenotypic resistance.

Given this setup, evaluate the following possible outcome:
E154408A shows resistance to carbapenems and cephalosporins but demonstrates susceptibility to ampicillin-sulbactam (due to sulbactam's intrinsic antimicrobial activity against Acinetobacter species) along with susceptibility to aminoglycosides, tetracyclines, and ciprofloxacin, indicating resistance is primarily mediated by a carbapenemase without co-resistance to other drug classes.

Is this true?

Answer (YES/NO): NO